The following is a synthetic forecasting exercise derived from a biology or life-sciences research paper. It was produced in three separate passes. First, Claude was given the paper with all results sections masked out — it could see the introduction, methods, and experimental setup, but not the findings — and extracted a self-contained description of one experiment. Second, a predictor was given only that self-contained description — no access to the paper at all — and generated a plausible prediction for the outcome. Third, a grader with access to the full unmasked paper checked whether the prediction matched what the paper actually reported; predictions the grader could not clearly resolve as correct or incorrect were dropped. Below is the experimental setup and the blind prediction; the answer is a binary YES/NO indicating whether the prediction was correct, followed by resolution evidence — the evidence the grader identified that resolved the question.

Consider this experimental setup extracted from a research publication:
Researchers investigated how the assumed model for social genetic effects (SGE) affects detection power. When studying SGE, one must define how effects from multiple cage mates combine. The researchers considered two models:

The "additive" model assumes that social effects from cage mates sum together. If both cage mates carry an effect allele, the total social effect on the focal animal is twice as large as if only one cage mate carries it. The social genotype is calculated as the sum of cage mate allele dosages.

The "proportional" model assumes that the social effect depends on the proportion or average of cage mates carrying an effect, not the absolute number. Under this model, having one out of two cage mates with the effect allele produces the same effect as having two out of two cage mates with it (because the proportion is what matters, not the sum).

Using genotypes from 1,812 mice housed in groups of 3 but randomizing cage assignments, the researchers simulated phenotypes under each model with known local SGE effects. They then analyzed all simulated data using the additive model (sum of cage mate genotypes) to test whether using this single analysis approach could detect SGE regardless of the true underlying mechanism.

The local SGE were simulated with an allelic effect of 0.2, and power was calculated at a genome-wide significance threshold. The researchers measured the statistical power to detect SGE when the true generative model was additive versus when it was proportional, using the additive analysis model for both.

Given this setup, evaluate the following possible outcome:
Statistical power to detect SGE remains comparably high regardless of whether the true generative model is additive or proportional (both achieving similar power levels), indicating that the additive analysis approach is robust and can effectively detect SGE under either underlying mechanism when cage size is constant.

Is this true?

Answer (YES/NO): NO